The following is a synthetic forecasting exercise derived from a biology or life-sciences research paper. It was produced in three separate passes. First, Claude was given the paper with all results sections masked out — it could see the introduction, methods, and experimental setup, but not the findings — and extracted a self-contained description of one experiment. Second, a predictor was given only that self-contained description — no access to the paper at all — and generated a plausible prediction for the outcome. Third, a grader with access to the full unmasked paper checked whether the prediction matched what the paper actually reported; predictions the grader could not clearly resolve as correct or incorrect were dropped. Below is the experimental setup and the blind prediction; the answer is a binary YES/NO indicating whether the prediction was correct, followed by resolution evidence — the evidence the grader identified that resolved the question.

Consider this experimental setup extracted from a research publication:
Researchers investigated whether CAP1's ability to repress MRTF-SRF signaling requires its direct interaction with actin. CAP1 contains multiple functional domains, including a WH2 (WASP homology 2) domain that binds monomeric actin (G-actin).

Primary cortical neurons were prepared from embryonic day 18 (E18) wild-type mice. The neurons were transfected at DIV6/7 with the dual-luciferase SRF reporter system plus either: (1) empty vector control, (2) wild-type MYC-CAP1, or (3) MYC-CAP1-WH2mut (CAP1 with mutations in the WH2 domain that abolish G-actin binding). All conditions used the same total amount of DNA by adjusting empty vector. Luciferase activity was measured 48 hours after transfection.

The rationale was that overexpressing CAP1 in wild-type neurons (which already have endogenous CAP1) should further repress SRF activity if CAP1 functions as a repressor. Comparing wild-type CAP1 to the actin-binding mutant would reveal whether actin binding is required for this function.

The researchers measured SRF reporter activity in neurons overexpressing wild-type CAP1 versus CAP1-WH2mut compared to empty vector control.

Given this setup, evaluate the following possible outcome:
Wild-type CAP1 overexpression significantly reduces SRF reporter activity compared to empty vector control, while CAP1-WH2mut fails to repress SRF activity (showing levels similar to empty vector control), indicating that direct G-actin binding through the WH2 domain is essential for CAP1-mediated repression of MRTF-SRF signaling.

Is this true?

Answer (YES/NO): NO